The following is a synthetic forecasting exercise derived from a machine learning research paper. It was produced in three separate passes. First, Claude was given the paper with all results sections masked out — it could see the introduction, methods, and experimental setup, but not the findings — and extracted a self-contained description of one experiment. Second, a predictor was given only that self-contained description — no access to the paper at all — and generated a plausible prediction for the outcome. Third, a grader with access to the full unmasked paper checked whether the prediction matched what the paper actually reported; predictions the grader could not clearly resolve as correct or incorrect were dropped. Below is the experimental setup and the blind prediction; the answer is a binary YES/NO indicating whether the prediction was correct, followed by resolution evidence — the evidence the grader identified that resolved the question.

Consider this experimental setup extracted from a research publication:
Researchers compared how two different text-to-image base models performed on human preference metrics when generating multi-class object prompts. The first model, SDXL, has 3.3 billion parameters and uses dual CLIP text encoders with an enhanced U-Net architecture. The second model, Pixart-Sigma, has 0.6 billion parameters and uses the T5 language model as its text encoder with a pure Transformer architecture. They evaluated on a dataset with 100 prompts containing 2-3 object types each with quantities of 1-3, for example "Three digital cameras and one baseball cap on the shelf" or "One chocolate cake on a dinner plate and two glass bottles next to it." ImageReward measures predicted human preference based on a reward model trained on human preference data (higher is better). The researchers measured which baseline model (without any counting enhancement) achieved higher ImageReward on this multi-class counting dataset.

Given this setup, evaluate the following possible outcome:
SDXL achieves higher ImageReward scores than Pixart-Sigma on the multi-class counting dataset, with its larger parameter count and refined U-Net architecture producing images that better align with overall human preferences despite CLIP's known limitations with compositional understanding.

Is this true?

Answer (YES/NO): NO